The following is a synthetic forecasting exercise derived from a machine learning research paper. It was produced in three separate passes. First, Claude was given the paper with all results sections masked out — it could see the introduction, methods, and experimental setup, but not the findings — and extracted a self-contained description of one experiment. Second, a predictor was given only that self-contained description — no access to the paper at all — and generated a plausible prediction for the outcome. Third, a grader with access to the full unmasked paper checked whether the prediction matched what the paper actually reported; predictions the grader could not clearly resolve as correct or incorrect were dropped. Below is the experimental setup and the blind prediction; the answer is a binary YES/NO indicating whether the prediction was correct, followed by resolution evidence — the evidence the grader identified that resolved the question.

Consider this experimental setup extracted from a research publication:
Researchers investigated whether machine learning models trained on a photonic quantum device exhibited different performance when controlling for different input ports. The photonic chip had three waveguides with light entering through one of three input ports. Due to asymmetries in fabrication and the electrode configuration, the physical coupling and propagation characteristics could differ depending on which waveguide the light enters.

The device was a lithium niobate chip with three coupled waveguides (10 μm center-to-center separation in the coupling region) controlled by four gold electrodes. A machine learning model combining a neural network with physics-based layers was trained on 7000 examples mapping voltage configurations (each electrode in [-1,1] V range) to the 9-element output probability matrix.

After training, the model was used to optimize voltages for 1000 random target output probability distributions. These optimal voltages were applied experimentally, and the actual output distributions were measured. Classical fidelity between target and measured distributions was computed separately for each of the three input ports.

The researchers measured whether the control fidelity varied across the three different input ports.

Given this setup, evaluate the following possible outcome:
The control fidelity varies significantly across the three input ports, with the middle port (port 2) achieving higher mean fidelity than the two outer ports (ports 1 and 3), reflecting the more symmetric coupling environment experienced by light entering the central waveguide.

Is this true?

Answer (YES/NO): NO